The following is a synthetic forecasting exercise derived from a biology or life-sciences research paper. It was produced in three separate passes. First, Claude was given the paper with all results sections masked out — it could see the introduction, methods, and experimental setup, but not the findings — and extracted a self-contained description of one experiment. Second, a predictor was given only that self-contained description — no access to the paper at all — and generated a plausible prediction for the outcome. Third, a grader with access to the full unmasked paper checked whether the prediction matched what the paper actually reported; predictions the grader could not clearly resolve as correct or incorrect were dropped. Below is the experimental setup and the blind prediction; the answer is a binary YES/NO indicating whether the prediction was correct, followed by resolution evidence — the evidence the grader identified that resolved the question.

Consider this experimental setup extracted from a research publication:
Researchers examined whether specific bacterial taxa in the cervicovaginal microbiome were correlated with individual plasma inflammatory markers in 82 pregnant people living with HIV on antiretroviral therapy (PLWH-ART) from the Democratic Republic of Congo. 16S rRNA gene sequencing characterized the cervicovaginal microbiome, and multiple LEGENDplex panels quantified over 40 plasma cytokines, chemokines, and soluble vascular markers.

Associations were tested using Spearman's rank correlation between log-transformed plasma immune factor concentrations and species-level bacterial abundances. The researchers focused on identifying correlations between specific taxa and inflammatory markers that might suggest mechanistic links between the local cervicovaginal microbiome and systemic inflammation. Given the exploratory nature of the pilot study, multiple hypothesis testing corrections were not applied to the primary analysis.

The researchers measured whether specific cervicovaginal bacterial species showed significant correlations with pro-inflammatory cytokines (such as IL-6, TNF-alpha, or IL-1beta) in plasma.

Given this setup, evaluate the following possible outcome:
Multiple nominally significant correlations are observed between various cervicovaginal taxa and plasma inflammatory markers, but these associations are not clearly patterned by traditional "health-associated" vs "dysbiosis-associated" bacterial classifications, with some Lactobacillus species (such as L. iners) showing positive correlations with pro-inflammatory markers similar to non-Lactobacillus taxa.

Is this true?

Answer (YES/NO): NO